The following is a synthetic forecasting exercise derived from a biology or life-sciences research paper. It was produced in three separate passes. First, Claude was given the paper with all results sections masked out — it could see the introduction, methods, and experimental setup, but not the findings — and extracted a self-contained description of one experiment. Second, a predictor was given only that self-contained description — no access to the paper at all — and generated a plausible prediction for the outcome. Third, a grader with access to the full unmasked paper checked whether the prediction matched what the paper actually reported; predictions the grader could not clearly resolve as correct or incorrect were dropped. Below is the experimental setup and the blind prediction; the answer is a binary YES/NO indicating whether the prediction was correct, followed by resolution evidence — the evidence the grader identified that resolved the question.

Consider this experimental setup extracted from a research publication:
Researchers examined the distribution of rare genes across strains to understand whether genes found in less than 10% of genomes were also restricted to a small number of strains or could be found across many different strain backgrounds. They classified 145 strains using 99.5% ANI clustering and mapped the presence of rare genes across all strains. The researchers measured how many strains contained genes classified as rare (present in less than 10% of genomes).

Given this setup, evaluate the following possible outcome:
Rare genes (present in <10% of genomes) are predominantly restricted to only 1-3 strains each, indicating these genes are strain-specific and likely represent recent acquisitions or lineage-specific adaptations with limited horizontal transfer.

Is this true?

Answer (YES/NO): NO